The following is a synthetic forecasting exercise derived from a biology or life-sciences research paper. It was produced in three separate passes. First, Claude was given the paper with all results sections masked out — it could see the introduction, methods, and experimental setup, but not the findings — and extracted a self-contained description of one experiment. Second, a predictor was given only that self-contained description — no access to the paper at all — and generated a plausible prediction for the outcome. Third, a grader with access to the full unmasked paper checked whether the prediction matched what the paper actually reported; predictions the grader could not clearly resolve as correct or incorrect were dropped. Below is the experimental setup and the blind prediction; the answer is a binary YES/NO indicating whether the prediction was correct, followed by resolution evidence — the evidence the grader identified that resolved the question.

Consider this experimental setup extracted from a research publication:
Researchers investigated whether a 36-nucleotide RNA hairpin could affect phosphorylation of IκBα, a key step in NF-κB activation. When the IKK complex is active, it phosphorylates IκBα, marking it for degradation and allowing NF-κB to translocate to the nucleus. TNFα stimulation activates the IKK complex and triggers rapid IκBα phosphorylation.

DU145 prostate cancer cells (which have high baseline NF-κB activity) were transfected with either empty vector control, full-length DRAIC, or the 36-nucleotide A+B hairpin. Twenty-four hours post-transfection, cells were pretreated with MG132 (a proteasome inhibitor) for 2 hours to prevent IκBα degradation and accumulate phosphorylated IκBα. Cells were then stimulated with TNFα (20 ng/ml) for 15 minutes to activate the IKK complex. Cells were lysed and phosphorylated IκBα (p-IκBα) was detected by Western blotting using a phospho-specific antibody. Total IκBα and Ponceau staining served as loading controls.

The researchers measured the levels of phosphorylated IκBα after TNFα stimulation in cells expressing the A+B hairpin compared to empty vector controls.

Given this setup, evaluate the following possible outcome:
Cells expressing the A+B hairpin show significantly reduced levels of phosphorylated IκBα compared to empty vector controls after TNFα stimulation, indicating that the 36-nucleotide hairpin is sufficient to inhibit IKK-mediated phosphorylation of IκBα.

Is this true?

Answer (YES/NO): YES